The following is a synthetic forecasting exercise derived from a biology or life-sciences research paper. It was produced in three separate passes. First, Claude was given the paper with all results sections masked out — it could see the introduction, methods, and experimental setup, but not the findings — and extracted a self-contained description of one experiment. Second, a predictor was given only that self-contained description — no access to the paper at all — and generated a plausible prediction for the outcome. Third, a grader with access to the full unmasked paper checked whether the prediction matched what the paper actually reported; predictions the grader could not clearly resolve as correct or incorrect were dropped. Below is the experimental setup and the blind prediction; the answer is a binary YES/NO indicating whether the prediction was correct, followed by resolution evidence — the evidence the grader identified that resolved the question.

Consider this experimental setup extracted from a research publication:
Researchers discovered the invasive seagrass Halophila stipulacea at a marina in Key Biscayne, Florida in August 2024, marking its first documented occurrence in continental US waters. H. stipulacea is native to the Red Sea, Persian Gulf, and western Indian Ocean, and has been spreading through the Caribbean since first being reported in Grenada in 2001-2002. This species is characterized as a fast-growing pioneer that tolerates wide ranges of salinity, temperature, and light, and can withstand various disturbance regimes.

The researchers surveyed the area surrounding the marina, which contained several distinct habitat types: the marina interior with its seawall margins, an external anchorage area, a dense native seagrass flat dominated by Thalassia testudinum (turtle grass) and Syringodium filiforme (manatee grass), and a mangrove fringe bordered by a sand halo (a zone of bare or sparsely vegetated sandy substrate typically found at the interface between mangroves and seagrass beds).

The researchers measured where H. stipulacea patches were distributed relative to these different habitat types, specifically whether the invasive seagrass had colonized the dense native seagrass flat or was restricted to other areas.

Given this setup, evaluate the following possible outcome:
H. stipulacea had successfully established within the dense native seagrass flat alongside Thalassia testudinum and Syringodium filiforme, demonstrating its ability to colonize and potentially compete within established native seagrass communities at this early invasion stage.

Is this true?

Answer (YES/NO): NO